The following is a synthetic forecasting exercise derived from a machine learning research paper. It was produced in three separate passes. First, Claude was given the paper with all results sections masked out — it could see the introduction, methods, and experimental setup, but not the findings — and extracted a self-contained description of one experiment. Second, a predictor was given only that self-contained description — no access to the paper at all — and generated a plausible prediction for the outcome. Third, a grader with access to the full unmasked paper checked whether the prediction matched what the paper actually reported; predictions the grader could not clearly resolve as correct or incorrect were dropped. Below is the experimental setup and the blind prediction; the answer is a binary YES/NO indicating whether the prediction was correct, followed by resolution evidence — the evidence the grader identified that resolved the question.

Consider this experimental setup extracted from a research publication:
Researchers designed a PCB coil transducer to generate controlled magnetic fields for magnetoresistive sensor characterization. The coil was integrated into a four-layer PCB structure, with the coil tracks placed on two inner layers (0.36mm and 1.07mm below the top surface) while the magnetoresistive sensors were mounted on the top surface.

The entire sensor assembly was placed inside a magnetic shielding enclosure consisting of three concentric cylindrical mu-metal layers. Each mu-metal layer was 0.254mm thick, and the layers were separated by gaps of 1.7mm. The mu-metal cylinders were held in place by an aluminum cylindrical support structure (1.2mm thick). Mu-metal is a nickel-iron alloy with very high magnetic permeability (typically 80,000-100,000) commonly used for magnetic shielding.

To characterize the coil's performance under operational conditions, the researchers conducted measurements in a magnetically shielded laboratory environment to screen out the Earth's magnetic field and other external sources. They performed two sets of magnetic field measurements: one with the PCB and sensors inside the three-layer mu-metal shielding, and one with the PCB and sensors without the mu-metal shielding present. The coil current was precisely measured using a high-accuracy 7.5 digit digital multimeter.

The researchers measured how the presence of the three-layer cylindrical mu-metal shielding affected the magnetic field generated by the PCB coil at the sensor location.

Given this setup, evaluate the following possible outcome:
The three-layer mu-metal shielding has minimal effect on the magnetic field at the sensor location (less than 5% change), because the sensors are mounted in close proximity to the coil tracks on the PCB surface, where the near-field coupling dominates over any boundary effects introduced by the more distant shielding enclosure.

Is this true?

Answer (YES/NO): NO